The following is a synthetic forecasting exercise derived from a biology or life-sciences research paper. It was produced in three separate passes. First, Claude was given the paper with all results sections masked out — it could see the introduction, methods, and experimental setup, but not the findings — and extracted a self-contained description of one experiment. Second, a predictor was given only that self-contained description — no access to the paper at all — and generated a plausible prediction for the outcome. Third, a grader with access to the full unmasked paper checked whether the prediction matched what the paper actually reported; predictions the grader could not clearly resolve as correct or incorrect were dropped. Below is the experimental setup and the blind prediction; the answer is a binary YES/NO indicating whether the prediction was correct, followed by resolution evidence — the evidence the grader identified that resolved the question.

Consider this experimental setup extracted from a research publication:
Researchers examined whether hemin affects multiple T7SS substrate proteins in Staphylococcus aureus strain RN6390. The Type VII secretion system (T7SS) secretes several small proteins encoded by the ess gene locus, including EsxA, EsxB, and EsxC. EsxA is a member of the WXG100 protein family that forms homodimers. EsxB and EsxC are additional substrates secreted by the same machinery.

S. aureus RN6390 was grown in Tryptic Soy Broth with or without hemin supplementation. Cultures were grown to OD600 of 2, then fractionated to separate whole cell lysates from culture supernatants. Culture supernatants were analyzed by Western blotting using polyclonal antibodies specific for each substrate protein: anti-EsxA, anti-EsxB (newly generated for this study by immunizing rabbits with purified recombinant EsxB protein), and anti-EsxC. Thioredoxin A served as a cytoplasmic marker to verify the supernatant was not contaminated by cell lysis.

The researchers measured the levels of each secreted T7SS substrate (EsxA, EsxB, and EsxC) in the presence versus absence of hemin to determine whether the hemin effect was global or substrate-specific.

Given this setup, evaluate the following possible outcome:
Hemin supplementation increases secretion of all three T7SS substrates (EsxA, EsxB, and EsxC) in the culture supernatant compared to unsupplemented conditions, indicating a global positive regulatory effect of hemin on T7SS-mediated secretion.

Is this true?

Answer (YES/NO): YES